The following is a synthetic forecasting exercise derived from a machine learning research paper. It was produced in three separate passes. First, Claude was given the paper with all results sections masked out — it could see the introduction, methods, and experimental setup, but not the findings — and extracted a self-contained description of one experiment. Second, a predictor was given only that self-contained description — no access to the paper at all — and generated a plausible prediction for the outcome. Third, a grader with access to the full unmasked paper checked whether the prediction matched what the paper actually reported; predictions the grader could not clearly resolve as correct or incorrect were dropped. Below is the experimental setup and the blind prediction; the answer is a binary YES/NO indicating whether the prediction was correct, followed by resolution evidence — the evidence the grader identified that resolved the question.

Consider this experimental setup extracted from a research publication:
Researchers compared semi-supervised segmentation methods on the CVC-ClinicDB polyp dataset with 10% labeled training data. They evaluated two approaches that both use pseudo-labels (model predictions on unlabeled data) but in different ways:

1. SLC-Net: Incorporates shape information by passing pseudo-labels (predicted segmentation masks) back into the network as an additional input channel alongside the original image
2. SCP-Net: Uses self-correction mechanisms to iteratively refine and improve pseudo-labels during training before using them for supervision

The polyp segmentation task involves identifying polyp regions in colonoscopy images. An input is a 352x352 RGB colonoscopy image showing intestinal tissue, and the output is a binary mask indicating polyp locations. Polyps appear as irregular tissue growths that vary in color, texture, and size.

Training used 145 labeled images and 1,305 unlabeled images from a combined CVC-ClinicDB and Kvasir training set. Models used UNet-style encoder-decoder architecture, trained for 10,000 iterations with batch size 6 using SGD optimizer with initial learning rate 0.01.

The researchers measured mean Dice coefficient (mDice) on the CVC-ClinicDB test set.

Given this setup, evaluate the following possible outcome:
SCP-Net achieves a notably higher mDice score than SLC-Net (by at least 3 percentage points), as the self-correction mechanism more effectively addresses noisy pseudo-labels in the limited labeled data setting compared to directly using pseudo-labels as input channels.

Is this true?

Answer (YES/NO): NO